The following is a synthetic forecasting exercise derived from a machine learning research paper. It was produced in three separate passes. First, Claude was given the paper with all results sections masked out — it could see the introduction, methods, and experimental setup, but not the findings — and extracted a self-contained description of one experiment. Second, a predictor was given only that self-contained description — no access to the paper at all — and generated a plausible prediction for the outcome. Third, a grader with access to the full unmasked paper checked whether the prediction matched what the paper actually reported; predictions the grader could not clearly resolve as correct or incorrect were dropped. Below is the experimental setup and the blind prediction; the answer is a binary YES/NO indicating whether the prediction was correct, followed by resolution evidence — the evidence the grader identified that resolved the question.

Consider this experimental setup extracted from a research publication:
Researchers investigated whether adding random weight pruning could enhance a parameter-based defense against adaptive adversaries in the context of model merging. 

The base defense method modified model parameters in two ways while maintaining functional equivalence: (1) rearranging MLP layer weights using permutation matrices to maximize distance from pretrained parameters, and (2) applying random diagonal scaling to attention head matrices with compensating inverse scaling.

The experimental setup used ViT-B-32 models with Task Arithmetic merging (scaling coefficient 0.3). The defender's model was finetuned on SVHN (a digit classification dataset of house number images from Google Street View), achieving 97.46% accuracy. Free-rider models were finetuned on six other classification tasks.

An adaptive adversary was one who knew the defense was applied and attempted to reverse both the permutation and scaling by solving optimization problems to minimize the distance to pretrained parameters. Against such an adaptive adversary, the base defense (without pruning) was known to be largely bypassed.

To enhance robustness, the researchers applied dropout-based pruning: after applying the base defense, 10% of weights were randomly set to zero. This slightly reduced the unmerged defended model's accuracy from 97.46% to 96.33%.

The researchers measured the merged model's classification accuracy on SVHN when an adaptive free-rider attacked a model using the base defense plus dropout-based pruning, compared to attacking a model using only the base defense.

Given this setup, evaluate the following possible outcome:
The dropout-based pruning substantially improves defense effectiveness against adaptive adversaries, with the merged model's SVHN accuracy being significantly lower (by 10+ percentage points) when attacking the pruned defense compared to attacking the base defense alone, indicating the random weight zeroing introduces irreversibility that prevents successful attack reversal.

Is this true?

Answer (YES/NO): YES